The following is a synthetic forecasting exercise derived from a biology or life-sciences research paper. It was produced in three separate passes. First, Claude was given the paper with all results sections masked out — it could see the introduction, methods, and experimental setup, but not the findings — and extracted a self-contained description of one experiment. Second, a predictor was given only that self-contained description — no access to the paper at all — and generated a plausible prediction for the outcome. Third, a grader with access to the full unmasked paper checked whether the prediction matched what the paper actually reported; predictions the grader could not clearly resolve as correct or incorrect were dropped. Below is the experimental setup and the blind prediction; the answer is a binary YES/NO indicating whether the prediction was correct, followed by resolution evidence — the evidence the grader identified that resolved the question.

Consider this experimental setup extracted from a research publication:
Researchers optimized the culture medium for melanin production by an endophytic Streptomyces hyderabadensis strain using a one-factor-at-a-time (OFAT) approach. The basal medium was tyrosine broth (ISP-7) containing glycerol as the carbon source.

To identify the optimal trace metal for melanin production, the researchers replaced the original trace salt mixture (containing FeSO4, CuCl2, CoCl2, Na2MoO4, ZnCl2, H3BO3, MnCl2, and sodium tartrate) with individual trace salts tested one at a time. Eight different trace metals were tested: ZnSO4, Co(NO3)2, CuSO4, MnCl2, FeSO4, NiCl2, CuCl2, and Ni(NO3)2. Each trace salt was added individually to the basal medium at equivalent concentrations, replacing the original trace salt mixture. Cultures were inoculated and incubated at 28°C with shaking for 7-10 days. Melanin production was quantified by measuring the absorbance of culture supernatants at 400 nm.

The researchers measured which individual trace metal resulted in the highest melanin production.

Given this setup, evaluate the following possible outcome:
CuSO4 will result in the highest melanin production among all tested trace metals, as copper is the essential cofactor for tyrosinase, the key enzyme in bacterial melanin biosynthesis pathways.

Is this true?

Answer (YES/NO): NO